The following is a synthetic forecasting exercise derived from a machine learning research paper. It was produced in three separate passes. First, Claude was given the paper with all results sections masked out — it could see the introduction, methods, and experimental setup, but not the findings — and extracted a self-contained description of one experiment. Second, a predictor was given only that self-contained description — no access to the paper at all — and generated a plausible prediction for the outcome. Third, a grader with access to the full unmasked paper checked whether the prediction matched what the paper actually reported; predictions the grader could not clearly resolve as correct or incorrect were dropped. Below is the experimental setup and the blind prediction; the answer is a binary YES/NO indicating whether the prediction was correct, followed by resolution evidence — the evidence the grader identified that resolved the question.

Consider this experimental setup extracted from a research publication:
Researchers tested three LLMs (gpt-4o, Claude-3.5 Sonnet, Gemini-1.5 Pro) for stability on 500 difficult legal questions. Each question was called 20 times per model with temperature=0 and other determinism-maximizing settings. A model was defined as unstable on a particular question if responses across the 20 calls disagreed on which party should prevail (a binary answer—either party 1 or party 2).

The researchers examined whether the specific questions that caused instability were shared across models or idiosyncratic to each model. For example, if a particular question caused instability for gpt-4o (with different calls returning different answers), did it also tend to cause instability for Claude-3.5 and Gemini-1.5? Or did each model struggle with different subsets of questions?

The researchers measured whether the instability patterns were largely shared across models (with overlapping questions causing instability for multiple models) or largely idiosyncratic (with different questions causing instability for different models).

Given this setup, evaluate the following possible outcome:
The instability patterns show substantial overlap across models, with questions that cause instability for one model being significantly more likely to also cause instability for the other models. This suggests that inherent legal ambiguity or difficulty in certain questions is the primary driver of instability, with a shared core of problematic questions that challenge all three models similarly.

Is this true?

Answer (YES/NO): NO